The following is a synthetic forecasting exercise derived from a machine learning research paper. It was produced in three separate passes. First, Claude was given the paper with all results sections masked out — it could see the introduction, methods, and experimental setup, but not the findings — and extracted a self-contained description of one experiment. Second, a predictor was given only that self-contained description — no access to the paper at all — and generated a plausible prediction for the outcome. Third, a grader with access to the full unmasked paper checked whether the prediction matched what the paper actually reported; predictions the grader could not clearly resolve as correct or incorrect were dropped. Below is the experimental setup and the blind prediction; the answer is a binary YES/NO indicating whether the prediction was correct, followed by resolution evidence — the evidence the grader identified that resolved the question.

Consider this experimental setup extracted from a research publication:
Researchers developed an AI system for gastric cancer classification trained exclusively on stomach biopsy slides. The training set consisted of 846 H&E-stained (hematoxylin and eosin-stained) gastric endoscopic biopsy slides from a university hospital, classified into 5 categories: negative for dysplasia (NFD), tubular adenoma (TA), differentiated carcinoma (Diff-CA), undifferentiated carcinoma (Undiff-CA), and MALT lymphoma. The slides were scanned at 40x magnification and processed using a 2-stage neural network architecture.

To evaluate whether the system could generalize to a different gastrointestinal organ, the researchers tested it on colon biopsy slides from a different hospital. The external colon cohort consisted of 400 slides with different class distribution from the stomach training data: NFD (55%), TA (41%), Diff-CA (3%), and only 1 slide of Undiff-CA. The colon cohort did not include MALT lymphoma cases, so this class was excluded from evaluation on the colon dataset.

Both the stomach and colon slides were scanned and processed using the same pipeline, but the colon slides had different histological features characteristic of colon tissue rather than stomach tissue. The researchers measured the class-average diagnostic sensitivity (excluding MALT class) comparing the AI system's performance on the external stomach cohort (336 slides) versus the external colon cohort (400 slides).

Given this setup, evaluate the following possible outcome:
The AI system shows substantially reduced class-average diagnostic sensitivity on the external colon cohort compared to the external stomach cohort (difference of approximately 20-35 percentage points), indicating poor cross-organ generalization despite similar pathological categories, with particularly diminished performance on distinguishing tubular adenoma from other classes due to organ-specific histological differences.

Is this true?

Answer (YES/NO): NO